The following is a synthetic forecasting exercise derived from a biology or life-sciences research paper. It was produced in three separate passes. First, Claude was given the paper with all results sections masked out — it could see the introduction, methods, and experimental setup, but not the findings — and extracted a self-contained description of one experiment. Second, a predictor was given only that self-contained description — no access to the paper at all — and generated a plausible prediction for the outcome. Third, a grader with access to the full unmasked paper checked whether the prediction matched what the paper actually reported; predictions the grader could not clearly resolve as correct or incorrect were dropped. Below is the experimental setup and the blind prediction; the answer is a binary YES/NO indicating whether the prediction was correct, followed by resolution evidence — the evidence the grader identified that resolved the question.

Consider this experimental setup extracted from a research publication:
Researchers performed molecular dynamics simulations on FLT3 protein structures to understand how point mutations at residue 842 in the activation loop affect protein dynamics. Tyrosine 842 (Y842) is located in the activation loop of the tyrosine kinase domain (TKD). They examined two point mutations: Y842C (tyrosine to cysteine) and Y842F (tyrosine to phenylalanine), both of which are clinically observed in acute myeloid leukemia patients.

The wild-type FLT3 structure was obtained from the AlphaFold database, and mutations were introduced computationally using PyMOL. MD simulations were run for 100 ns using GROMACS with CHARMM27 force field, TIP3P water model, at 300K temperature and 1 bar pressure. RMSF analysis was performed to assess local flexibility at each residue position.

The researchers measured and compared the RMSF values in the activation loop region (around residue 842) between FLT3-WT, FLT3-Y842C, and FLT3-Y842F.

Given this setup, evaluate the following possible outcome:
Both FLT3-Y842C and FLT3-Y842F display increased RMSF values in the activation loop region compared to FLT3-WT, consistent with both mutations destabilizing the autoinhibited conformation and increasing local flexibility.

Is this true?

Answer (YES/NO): NO